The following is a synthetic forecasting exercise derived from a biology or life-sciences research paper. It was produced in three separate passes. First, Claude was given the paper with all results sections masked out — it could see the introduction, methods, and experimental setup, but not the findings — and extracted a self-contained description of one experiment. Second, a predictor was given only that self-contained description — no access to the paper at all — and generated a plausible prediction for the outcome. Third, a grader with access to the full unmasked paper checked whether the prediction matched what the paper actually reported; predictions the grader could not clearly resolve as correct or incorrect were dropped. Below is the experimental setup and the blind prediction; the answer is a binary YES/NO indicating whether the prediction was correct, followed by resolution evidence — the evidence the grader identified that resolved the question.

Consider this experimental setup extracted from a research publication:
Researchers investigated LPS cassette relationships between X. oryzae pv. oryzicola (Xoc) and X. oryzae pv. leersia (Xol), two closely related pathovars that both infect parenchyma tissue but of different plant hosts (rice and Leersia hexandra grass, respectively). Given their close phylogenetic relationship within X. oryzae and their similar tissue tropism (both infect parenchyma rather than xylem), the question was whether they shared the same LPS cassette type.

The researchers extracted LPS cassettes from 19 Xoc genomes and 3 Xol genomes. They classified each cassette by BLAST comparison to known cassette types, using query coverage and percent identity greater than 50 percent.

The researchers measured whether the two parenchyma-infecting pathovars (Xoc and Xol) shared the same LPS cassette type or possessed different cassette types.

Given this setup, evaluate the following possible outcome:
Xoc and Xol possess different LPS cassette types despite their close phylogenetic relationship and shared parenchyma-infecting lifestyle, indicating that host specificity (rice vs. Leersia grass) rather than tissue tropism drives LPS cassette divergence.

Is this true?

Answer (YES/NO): NO